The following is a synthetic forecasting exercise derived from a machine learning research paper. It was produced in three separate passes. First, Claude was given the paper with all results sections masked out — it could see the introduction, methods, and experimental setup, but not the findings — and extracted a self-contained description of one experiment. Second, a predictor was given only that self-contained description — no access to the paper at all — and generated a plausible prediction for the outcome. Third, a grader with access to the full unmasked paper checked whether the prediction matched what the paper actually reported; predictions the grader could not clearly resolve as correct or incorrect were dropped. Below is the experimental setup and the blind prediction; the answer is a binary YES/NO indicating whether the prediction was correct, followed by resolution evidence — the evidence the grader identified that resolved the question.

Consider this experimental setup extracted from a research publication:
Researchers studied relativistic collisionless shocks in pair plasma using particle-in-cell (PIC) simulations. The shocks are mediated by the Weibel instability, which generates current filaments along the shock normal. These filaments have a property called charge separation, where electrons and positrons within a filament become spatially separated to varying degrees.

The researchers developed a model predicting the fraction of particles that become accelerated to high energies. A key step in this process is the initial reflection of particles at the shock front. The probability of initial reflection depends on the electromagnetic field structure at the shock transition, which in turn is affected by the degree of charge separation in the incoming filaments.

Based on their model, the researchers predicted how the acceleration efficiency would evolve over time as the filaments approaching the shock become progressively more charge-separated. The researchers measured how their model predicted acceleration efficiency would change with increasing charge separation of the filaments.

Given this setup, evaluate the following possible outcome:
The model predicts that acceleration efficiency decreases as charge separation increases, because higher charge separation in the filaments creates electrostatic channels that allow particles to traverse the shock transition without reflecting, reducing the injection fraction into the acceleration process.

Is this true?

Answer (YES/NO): NO